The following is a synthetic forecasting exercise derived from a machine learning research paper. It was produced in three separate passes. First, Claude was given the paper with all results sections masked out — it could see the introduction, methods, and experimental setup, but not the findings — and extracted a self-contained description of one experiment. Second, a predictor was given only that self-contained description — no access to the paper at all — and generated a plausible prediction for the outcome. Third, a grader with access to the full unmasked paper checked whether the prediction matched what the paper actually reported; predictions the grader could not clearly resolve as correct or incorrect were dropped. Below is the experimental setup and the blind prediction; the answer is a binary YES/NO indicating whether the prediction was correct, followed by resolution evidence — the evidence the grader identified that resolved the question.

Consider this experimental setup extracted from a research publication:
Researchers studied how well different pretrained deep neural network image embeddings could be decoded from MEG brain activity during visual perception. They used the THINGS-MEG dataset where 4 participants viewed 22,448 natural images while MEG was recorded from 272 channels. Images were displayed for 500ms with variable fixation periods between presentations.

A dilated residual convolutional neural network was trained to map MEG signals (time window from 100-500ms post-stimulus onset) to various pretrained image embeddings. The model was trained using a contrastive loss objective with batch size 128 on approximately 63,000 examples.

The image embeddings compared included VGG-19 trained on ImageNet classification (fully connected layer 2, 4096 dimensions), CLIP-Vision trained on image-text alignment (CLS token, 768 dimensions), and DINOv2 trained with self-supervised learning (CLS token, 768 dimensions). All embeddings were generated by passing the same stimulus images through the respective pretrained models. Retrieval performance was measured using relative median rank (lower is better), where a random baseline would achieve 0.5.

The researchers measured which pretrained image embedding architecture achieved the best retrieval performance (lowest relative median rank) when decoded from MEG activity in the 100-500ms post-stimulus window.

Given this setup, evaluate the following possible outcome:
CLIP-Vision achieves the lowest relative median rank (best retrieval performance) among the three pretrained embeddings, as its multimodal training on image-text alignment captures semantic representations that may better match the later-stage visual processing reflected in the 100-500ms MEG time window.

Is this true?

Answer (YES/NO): NO